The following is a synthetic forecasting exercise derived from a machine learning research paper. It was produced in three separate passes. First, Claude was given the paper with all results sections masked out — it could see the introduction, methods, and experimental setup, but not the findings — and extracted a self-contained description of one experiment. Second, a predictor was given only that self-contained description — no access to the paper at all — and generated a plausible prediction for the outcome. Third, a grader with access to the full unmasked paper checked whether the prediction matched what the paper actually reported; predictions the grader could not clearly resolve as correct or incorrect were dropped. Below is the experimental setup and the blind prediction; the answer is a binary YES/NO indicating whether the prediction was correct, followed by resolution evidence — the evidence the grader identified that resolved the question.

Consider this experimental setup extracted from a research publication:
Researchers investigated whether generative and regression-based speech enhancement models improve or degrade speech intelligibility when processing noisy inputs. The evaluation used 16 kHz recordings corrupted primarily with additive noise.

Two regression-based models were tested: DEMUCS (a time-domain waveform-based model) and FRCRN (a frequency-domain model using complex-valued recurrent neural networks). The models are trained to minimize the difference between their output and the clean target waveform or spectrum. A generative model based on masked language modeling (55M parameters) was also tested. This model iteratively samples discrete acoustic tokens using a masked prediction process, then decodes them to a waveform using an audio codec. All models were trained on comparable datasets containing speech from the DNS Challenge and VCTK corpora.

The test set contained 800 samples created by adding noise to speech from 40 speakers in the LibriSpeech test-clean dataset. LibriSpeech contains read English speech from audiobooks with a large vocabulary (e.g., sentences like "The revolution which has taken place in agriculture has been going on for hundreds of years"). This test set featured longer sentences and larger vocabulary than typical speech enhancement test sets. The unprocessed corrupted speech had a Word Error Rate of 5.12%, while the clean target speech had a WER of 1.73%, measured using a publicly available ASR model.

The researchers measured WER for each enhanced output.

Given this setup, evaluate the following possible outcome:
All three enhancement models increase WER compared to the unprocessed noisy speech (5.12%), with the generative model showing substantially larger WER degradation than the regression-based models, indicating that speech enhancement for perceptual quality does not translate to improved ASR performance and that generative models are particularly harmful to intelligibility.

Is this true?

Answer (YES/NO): NO